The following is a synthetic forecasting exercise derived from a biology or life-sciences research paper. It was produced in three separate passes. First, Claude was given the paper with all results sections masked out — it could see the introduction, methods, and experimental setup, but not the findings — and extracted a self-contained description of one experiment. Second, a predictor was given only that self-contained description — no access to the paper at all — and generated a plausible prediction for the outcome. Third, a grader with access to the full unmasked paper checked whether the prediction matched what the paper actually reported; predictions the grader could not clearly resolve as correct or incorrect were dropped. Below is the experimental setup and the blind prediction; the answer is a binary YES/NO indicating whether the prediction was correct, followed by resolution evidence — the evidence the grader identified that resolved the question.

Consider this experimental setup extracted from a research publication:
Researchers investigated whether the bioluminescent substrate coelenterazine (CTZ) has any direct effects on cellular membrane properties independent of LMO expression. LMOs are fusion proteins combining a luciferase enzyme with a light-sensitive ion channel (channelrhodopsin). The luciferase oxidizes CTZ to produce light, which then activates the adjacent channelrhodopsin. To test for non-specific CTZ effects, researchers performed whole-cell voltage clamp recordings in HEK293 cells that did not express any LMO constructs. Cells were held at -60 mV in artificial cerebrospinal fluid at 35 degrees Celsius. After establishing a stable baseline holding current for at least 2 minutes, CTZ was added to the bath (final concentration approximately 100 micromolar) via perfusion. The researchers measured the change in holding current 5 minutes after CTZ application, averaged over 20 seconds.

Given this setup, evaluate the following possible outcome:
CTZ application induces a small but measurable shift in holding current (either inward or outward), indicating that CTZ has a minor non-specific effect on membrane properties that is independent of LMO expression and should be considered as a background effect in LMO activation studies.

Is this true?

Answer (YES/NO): NO